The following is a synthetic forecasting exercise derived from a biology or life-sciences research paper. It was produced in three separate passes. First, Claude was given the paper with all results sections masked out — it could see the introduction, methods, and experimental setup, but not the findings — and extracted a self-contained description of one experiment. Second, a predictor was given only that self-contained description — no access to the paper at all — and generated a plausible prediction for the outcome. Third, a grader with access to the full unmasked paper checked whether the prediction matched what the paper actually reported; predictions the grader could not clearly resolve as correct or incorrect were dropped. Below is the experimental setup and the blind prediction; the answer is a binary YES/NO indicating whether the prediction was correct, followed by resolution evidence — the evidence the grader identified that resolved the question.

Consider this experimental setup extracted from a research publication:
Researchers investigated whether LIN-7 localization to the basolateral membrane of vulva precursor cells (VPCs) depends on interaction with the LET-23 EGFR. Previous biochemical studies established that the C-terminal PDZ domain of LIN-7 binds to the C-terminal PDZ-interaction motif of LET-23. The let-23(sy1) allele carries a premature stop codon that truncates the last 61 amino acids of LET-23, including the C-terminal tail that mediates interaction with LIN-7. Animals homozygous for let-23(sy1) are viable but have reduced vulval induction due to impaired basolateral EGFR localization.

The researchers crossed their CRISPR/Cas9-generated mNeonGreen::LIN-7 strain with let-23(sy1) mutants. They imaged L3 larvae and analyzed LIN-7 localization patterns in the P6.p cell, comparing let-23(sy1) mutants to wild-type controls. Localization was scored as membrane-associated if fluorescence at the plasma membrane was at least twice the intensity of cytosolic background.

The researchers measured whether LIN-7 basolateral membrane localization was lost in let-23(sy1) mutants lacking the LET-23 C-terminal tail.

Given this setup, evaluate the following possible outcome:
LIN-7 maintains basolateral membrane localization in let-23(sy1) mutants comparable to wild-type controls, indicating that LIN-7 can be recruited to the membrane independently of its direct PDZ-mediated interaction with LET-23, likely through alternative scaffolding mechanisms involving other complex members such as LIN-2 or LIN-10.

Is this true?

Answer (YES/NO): YES